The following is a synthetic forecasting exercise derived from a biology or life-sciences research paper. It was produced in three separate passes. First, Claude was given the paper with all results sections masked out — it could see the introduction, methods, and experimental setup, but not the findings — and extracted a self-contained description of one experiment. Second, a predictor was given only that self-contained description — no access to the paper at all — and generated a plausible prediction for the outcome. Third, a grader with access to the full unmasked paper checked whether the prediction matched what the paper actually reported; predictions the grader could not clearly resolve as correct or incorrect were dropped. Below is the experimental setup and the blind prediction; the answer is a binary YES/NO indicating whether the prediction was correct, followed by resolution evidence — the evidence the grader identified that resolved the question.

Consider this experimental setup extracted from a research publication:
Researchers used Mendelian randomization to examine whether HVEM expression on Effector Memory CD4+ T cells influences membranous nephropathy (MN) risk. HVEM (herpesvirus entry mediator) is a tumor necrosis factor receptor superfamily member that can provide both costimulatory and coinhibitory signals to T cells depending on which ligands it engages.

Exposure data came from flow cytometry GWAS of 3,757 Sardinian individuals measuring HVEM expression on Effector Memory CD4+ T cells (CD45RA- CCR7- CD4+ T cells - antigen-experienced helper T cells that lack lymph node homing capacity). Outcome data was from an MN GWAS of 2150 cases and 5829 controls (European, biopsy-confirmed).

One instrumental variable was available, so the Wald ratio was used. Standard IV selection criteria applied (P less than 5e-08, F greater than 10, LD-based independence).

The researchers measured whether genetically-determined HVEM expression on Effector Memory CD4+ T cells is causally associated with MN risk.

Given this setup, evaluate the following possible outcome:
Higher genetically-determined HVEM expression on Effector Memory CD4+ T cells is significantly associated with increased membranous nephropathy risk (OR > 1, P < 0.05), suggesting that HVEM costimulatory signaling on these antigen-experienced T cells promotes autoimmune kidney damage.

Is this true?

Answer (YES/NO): NO